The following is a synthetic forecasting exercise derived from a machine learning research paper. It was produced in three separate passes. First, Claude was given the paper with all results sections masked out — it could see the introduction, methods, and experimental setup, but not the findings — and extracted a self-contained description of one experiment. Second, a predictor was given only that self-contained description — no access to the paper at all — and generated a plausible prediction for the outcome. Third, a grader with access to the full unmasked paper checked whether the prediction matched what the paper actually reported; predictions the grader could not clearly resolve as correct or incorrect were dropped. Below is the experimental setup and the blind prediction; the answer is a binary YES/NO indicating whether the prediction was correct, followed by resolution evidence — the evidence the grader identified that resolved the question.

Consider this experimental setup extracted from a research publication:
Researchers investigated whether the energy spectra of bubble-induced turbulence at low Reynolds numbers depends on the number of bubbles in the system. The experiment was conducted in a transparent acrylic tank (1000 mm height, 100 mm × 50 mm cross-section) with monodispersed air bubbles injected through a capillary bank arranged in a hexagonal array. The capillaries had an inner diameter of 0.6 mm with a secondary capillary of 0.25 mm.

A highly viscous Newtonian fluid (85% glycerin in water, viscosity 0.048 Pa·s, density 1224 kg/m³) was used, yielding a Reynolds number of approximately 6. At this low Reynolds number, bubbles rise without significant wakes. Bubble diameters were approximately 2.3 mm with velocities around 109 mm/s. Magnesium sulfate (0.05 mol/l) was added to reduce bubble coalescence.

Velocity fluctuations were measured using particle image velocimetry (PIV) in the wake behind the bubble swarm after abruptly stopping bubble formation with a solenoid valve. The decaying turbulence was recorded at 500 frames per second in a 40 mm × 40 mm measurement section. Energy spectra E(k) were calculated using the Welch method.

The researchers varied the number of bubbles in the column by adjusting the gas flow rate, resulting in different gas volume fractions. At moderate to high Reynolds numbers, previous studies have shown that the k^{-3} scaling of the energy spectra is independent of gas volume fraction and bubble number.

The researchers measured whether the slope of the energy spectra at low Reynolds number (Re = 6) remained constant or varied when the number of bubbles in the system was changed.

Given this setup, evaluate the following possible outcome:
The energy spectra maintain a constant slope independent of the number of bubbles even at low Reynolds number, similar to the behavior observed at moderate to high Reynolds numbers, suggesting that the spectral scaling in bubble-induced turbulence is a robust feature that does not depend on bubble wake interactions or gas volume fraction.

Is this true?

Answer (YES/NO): NO